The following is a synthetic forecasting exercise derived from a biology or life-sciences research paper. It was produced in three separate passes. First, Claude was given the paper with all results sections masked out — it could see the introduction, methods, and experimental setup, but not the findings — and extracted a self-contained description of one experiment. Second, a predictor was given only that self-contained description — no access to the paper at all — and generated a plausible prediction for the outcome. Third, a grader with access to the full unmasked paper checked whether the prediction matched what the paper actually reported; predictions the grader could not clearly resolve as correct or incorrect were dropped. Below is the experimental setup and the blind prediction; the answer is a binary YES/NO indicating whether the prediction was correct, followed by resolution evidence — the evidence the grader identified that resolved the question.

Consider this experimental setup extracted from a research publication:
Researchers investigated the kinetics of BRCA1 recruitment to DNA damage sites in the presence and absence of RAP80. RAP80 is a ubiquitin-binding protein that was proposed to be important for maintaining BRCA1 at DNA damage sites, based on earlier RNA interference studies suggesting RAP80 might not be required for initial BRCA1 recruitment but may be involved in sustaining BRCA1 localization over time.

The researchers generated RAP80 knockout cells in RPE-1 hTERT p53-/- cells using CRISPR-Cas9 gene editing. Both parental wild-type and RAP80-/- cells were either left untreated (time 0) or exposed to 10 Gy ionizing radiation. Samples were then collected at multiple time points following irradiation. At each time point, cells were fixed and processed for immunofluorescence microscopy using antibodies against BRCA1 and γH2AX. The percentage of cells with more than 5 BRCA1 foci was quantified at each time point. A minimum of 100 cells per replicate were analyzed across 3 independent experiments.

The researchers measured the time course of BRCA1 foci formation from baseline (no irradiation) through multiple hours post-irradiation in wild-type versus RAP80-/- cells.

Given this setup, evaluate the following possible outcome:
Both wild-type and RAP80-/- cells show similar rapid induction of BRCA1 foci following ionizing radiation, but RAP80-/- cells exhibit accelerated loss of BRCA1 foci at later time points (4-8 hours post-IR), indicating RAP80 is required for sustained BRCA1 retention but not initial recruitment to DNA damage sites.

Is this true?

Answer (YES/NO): NO